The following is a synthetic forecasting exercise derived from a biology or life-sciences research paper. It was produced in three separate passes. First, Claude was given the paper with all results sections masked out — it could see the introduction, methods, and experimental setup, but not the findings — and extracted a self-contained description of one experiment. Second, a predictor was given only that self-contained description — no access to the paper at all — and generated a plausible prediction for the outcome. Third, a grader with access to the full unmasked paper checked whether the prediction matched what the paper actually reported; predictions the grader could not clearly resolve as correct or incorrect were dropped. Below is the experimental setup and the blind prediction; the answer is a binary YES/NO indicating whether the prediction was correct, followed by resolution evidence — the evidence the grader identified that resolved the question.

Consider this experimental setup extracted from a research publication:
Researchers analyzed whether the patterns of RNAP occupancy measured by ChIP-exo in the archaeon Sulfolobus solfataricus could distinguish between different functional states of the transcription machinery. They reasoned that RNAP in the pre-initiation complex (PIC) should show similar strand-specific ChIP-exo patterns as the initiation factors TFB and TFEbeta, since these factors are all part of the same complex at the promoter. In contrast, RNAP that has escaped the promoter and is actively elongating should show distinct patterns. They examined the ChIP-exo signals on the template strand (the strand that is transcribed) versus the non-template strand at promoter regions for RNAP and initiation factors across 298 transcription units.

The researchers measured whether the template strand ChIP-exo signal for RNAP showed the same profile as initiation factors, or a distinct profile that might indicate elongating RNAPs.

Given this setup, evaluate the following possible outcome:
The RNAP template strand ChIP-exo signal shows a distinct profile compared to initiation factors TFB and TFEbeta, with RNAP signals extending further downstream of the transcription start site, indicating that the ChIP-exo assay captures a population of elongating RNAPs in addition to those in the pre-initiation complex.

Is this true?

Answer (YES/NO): NO